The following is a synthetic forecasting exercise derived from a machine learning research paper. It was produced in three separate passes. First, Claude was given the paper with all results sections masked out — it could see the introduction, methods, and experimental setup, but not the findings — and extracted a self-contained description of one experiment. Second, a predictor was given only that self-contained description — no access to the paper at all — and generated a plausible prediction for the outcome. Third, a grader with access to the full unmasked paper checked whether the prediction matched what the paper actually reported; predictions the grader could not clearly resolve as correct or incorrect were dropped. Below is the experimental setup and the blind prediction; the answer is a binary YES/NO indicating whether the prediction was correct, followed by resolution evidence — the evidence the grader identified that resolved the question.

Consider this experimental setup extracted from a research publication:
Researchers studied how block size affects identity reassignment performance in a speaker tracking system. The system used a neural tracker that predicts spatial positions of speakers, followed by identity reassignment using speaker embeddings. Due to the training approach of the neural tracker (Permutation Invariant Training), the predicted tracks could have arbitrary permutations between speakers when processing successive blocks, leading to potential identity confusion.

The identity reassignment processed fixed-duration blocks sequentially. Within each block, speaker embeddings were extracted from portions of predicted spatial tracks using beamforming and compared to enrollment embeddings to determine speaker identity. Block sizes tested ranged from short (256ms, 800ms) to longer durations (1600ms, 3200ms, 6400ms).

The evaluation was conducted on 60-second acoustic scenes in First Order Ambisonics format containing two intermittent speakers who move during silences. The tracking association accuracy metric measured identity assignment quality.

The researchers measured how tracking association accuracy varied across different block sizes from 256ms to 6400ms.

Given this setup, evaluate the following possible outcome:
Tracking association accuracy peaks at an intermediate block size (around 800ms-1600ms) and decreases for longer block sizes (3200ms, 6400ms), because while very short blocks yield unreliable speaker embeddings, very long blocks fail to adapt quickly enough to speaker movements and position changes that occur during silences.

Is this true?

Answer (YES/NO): NO